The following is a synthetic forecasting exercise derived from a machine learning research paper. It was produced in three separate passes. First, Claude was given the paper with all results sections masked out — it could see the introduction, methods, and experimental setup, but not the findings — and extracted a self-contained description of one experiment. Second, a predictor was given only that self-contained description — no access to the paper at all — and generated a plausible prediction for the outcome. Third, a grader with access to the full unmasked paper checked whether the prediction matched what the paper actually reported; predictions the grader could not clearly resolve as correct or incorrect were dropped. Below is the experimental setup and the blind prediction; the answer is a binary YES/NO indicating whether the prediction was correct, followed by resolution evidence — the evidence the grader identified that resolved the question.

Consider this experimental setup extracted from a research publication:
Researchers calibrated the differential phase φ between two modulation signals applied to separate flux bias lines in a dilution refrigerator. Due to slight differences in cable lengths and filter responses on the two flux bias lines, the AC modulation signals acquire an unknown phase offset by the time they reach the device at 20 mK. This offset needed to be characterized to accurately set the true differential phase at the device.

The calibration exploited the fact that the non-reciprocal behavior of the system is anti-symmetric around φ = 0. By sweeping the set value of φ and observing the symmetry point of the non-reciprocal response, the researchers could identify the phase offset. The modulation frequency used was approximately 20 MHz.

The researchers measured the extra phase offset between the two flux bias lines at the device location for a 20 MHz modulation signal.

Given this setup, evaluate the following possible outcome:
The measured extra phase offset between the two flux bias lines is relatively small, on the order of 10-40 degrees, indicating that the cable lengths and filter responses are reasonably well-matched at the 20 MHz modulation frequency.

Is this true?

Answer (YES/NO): NO